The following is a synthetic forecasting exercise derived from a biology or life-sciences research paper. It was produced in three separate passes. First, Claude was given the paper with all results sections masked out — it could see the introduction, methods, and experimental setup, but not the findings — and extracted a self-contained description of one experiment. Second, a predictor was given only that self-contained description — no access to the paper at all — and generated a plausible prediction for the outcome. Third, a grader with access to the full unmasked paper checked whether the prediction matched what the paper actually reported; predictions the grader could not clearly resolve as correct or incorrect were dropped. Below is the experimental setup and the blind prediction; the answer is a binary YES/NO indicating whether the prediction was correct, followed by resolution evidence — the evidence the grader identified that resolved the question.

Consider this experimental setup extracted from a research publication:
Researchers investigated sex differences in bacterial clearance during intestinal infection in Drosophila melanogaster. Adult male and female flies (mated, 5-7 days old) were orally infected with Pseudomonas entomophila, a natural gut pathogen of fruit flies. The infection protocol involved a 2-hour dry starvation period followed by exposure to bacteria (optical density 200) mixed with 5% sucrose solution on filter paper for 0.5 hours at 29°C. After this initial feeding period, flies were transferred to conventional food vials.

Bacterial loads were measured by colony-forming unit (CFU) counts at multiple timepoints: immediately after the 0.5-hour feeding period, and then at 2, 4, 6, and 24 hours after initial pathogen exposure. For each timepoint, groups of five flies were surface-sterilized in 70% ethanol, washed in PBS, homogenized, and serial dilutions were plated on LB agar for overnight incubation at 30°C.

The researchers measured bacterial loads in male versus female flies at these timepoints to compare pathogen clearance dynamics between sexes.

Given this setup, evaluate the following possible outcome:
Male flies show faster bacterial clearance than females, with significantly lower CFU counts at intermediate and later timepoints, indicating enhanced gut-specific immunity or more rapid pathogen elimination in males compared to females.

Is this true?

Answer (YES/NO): YES